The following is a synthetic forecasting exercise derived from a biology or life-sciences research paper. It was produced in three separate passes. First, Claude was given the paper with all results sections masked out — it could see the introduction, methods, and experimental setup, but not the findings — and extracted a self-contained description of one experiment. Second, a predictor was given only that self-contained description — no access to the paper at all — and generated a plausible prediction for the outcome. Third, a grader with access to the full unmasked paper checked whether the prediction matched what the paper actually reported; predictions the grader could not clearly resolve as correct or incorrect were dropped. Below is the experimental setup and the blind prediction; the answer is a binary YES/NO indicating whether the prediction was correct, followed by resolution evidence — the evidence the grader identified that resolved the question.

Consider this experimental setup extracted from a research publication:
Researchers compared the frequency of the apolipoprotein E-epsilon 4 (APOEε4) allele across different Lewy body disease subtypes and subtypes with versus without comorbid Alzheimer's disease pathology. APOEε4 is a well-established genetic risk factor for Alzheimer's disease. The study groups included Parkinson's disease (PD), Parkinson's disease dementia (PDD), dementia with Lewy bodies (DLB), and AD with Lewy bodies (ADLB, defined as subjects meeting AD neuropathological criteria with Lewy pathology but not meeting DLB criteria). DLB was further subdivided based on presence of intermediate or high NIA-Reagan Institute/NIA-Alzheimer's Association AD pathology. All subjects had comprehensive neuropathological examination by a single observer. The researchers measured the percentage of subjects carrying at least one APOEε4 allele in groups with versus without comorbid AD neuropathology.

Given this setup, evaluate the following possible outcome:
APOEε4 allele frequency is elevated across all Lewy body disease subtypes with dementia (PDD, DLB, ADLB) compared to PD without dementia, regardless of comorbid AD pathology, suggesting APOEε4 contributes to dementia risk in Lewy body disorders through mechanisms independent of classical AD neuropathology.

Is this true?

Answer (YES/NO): NO